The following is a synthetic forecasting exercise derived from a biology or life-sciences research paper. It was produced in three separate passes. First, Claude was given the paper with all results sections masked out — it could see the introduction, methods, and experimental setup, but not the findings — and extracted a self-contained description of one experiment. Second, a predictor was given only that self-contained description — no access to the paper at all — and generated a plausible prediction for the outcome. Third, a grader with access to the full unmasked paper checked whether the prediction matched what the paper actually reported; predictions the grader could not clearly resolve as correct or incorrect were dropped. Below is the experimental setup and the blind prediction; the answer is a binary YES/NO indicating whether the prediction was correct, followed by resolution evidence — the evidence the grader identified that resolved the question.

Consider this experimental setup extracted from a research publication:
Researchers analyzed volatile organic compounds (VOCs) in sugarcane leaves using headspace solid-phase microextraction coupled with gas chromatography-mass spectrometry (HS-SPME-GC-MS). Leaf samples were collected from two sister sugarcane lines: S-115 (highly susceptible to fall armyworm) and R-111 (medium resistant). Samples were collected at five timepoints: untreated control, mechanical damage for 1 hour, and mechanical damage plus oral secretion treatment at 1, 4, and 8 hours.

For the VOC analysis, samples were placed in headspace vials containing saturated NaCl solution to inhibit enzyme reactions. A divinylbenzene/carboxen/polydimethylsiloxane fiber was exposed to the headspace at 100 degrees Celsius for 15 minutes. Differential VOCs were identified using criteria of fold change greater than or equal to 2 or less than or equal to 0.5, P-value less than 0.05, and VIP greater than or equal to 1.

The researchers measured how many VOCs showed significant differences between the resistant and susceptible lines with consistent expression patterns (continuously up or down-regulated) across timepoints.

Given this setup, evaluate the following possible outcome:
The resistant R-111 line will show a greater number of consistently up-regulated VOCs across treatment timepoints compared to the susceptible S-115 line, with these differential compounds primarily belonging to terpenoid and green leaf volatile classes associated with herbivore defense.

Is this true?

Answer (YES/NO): NO